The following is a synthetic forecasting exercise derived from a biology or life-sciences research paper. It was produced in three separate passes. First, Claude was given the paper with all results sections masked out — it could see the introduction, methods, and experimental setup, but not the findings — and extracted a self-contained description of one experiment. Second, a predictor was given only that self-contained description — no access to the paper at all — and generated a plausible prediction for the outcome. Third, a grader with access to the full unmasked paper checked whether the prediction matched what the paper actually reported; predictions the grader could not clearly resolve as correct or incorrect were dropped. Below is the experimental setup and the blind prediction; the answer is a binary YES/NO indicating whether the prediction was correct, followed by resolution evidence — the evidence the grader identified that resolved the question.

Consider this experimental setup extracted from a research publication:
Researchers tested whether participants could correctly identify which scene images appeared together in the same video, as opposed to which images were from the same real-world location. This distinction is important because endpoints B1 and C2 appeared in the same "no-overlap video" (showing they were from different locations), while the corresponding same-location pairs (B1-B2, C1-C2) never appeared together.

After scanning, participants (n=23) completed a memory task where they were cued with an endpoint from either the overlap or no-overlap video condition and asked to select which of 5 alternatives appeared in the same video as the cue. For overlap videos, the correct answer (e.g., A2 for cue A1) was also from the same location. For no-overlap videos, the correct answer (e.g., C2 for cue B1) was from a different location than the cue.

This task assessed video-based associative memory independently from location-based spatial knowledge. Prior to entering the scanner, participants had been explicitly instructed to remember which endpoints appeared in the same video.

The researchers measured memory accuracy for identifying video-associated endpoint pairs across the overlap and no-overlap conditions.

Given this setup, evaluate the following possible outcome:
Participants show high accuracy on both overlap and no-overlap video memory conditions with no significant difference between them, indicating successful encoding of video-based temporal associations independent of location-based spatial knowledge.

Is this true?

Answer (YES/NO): NO